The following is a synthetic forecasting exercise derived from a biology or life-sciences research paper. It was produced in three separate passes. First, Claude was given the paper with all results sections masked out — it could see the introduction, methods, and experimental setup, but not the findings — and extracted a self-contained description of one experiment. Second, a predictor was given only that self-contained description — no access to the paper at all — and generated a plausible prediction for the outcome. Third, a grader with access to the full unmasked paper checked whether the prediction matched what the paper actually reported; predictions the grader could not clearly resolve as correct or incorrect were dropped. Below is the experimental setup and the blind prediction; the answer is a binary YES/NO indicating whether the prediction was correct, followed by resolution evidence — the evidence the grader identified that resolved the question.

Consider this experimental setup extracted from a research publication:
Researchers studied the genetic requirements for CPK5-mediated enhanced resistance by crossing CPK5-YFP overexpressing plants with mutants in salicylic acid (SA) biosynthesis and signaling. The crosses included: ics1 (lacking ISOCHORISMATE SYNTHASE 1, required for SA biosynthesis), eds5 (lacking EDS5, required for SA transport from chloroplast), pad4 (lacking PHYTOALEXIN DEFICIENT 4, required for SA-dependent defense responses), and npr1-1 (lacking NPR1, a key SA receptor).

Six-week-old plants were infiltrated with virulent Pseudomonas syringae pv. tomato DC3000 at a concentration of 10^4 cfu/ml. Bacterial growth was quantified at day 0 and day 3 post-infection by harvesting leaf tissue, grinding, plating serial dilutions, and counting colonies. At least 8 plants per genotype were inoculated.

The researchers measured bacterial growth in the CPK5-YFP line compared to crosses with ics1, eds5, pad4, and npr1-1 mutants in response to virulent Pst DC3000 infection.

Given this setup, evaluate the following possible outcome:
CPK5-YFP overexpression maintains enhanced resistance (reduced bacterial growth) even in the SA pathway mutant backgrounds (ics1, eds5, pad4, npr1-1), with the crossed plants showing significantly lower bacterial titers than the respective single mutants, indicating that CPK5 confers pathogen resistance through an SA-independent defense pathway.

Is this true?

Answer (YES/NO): NO